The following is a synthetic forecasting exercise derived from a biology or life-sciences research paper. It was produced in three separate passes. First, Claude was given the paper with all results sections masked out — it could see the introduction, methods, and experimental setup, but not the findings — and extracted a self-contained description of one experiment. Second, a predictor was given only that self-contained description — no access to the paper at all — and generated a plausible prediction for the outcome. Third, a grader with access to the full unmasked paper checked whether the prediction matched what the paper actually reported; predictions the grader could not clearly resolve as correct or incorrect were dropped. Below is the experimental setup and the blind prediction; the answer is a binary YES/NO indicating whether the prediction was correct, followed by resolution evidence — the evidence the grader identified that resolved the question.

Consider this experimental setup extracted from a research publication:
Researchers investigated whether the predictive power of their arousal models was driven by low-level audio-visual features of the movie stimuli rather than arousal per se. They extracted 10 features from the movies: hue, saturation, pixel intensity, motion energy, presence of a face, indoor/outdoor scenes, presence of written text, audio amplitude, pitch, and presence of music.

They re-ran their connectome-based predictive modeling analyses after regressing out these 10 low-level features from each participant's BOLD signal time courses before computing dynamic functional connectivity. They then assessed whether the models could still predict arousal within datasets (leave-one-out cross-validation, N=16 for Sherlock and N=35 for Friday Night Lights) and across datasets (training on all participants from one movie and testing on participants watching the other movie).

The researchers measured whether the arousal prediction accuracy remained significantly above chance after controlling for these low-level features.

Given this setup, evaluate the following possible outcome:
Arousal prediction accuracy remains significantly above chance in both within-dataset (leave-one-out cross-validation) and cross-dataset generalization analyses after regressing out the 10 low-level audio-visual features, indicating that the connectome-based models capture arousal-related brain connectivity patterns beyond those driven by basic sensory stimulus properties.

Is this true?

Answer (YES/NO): YES